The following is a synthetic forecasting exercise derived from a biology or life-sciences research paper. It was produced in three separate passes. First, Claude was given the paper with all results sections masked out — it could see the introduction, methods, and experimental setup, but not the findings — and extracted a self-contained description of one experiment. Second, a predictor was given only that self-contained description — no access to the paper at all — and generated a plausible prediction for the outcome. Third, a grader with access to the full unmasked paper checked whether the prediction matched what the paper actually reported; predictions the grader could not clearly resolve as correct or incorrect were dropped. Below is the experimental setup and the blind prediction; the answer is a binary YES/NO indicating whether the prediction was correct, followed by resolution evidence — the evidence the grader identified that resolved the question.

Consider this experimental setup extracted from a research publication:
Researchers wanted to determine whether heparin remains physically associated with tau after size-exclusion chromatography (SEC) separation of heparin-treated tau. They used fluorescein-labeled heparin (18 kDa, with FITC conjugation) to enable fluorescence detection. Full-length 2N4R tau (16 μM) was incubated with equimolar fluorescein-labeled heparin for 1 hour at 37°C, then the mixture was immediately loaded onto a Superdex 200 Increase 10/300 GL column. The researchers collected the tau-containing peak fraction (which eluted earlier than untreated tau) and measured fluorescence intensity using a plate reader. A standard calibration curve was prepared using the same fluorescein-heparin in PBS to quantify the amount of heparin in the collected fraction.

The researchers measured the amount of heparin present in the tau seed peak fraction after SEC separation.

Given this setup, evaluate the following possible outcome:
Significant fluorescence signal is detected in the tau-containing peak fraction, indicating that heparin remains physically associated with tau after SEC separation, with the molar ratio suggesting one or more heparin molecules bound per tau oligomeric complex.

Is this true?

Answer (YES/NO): NO